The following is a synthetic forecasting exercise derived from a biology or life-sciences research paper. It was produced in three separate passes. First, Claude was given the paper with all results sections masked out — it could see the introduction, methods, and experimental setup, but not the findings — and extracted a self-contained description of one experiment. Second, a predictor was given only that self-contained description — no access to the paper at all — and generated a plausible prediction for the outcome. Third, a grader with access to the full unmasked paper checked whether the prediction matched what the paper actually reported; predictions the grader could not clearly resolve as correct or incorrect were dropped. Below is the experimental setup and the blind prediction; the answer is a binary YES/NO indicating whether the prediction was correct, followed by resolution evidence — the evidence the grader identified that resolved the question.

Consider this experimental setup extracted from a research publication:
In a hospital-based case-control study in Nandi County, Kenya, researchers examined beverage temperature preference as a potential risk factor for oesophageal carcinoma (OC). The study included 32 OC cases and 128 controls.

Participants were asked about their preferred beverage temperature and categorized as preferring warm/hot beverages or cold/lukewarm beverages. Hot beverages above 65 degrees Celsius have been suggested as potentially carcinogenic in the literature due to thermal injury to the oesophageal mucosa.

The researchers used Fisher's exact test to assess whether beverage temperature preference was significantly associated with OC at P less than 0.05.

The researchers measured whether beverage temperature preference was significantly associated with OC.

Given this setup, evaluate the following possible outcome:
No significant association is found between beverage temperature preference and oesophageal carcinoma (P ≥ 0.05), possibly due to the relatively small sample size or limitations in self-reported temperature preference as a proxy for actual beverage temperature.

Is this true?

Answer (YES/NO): YES